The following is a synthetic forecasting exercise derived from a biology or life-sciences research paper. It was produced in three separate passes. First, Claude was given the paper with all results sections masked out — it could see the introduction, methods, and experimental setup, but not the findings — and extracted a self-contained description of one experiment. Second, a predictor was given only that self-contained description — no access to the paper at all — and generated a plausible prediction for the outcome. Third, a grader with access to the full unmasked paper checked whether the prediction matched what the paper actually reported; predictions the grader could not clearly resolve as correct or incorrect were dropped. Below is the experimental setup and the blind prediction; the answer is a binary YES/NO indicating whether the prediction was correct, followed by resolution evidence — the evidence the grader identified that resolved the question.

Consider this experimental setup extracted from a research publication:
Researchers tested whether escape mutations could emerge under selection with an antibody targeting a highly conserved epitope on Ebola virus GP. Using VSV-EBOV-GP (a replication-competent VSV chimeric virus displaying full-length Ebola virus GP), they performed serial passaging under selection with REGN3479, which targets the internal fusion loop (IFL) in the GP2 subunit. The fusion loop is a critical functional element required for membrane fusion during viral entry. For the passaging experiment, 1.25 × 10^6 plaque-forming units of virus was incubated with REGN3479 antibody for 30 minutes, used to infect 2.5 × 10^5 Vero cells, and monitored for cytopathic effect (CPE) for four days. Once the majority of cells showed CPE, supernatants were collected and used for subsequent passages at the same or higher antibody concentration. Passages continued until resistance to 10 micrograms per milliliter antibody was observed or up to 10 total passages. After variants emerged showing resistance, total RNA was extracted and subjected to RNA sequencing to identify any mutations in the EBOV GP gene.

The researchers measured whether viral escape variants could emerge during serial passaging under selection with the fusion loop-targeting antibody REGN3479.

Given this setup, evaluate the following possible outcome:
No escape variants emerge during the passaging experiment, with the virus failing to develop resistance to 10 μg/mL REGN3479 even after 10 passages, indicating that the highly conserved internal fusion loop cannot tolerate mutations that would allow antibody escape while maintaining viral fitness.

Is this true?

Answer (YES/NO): NO